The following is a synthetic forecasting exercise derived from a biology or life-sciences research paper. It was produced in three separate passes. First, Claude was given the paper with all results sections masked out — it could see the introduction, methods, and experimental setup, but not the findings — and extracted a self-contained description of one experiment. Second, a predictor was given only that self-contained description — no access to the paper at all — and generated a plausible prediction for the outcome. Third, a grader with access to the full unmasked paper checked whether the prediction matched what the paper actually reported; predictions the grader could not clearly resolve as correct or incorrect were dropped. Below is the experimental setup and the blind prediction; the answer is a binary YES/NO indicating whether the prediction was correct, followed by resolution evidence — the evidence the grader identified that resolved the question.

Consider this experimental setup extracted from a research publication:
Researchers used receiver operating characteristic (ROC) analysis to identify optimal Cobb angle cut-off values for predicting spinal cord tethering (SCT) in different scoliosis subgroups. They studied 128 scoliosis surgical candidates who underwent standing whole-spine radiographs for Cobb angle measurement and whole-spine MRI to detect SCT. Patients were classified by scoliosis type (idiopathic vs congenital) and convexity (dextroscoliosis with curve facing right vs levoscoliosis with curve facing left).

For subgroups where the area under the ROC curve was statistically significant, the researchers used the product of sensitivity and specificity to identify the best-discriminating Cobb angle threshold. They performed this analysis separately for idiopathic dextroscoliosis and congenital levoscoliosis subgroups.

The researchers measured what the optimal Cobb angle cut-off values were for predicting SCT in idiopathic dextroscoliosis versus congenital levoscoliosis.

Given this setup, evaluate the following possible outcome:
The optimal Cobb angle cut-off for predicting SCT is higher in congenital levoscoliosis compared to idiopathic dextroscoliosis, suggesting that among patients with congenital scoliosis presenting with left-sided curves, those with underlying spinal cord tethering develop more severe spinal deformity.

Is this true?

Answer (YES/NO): NO